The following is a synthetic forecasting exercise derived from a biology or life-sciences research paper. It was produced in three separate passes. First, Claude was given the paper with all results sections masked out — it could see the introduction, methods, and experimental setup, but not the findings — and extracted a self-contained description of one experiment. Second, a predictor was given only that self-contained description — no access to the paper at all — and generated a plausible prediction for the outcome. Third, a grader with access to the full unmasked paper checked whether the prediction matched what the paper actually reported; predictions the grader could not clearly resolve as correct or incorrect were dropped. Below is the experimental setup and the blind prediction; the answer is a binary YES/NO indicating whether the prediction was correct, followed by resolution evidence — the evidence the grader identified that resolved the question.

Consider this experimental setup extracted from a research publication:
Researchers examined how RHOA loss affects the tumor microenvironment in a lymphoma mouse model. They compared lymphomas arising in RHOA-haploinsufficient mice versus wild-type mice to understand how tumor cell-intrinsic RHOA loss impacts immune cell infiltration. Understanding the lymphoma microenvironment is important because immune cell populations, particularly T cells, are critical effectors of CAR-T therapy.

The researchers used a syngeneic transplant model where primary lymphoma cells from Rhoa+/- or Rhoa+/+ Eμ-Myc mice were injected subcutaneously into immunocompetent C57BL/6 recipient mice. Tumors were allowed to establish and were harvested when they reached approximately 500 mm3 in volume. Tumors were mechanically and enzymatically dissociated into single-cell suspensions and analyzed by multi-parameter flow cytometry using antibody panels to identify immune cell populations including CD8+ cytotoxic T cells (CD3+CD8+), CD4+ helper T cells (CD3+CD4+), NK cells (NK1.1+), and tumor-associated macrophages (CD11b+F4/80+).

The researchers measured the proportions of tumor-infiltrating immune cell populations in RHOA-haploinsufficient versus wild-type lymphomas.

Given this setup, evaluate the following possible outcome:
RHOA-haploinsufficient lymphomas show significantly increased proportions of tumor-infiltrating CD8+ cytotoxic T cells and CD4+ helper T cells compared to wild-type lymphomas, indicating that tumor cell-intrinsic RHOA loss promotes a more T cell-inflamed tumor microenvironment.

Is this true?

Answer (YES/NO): NO